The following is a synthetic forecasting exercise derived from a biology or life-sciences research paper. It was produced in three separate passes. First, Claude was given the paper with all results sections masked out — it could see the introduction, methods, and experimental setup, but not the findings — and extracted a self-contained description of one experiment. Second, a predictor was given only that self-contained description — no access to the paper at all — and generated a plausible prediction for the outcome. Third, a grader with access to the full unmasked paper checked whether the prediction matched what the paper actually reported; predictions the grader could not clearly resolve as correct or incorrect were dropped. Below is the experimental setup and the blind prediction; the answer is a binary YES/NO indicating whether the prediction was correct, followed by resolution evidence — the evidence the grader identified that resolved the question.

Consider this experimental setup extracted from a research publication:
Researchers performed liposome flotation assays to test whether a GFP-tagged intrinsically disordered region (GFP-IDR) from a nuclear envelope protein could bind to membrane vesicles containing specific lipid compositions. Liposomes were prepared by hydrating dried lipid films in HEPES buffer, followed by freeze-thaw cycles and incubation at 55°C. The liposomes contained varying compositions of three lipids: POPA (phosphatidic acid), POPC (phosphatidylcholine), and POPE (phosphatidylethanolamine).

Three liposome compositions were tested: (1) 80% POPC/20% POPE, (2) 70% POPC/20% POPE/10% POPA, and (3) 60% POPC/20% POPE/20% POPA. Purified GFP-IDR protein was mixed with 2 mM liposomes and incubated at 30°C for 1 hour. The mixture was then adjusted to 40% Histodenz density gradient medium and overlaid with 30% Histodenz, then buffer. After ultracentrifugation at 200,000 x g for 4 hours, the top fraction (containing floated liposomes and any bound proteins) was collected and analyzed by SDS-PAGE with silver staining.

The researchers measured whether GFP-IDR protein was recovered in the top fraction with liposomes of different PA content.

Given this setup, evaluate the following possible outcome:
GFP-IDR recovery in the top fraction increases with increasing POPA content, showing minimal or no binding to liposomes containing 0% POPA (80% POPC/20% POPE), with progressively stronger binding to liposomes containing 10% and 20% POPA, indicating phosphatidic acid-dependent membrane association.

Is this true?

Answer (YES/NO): YES